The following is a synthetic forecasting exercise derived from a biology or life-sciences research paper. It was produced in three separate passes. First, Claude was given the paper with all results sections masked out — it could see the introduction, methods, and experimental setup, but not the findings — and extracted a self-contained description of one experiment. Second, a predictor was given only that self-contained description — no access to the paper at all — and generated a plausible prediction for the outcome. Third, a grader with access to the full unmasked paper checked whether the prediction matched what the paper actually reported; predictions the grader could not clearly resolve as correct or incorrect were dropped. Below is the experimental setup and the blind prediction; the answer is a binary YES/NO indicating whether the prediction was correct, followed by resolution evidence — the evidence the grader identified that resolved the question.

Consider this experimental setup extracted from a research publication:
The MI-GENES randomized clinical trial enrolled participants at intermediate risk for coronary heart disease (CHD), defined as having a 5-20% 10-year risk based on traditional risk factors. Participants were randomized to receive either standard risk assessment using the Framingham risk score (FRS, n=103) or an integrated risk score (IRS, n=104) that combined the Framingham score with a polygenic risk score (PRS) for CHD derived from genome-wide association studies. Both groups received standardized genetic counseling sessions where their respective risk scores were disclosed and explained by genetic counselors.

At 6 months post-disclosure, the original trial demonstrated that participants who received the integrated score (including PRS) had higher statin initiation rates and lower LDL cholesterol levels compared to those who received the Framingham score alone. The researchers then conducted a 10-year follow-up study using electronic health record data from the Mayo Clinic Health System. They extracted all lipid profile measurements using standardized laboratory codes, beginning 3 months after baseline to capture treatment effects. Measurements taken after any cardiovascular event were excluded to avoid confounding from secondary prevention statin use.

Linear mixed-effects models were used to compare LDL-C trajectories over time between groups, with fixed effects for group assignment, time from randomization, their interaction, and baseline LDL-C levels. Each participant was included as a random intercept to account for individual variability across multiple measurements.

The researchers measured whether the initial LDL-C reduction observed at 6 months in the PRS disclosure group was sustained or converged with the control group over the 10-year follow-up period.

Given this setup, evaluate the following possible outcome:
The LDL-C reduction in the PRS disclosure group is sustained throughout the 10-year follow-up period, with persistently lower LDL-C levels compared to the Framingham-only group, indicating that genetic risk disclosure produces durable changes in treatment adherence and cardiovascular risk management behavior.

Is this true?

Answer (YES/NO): NO